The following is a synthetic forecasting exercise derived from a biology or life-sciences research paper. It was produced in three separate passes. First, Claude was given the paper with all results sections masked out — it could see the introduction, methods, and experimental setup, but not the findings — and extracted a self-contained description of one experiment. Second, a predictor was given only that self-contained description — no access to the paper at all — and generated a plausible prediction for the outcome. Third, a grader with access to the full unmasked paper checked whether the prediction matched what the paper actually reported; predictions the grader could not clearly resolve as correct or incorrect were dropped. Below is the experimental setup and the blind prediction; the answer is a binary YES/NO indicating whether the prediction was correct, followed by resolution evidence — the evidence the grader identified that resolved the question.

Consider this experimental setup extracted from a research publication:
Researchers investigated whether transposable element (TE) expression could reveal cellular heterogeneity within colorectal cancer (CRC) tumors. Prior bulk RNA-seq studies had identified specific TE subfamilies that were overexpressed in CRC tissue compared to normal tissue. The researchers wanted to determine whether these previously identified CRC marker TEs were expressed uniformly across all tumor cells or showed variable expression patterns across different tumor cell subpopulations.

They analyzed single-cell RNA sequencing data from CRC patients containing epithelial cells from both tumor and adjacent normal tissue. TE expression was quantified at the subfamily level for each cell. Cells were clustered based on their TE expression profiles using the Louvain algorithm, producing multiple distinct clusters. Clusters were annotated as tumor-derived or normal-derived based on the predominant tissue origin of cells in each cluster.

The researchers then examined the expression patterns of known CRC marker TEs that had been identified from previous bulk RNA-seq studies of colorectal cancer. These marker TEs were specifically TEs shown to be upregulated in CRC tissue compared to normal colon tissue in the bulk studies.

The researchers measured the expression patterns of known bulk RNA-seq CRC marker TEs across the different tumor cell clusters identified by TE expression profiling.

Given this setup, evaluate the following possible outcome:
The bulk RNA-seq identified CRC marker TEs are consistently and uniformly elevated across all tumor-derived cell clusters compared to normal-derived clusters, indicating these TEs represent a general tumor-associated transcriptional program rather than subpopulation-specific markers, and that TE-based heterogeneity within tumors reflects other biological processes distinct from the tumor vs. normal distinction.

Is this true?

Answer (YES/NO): NO